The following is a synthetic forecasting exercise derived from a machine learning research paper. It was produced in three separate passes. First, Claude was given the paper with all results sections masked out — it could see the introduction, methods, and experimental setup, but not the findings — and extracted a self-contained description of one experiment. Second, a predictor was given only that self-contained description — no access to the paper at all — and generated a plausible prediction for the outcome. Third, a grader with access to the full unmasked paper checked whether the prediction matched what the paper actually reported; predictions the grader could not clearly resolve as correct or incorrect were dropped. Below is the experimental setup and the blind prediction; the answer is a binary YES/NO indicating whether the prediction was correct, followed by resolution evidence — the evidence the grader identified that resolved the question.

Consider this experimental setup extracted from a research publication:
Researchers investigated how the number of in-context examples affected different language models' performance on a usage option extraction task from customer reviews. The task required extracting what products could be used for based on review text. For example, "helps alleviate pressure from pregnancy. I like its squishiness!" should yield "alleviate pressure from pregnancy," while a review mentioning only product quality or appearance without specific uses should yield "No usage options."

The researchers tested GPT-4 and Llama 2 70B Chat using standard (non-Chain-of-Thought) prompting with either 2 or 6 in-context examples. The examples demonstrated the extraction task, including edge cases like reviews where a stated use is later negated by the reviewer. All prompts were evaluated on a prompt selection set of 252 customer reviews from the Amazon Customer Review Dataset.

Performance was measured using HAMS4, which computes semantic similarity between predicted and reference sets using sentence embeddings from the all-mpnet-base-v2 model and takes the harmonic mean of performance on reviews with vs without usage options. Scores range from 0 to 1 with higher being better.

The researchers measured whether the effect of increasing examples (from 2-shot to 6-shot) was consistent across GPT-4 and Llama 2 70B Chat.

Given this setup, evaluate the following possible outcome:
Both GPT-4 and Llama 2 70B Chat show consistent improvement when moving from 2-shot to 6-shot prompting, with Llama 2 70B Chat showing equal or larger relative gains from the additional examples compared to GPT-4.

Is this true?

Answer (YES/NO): NO